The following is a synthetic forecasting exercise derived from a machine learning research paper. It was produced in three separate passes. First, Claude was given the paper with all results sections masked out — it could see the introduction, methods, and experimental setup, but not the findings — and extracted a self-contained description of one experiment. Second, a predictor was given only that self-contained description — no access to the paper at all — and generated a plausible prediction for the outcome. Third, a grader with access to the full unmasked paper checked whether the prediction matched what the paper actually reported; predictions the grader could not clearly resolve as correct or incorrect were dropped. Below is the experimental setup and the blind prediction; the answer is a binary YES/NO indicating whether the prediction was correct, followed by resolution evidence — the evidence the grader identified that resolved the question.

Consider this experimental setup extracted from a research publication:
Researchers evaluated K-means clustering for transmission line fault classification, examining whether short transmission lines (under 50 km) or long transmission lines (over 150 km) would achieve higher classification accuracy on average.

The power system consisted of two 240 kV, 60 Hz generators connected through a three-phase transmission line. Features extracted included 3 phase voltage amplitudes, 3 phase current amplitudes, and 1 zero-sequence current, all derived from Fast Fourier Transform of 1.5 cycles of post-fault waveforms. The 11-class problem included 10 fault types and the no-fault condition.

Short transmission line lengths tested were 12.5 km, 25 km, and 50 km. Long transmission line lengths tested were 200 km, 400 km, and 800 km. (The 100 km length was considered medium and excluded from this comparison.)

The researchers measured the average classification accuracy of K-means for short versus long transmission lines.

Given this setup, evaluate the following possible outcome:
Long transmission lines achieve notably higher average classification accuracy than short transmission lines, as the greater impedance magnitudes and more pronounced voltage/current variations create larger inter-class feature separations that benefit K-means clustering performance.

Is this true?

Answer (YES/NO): YES